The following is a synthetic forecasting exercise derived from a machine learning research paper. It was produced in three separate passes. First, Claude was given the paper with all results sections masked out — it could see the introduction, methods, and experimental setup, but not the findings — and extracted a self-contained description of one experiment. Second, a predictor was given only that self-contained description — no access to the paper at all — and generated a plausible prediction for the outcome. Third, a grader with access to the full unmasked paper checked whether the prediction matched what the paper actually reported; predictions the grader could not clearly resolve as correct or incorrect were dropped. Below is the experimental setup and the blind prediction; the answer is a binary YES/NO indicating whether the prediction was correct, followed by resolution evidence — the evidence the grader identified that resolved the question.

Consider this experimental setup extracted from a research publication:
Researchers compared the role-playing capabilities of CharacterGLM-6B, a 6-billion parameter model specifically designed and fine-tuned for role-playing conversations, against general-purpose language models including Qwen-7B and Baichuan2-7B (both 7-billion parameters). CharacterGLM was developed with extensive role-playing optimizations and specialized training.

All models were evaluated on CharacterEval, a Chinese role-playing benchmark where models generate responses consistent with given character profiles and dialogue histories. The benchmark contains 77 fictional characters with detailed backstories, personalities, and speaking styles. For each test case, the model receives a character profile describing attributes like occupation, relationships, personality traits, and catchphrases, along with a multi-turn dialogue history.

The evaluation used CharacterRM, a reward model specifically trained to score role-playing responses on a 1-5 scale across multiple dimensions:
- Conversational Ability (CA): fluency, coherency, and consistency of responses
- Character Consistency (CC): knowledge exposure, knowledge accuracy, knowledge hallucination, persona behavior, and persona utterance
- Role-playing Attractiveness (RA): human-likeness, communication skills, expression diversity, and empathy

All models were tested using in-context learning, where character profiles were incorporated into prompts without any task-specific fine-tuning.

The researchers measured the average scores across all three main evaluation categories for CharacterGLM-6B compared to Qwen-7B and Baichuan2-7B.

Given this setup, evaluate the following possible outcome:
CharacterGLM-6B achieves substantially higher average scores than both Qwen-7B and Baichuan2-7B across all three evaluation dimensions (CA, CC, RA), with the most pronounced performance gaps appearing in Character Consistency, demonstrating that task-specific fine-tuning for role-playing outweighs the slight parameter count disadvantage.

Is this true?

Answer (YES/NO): NO